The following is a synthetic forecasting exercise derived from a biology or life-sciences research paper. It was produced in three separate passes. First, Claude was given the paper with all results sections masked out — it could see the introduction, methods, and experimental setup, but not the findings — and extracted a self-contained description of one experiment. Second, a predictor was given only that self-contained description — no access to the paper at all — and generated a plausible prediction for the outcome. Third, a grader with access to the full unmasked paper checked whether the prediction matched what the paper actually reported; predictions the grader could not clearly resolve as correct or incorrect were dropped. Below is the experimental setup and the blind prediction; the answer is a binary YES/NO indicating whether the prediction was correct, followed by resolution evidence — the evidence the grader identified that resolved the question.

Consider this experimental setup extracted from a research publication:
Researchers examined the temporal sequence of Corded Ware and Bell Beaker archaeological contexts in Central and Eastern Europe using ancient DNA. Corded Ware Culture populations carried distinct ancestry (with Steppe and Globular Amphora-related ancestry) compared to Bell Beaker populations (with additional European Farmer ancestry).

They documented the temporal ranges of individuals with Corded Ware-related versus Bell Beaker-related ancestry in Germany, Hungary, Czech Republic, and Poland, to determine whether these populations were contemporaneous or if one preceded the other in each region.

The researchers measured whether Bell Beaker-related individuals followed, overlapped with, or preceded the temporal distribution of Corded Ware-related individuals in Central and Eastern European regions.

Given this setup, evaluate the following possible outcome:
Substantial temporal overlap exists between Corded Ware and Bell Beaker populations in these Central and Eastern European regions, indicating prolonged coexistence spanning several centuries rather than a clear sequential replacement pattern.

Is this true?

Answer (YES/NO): NO